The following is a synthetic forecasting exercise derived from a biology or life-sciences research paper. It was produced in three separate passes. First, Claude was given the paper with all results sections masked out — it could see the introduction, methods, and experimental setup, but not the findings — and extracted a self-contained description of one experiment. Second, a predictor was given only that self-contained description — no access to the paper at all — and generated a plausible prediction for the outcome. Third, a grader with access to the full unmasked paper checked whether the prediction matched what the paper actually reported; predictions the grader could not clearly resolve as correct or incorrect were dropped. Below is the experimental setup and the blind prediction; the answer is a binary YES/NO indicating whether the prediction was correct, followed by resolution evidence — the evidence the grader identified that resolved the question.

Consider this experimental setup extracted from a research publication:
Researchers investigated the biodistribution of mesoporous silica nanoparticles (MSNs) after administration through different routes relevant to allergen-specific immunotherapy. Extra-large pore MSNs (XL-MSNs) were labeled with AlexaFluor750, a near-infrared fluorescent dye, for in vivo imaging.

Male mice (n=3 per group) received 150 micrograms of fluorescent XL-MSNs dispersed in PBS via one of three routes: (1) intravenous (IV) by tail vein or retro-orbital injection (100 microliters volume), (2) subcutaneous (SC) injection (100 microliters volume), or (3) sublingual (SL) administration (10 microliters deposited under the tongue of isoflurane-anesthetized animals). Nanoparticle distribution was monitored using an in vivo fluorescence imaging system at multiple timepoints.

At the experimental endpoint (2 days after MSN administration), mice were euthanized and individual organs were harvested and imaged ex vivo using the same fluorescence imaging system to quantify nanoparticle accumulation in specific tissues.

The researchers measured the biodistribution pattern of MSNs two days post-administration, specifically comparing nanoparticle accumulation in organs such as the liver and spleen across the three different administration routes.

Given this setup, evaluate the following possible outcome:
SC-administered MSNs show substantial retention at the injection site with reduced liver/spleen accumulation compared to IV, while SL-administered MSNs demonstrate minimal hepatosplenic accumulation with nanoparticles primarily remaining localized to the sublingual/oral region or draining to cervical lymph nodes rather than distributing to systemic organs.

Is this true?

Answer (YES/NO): NO